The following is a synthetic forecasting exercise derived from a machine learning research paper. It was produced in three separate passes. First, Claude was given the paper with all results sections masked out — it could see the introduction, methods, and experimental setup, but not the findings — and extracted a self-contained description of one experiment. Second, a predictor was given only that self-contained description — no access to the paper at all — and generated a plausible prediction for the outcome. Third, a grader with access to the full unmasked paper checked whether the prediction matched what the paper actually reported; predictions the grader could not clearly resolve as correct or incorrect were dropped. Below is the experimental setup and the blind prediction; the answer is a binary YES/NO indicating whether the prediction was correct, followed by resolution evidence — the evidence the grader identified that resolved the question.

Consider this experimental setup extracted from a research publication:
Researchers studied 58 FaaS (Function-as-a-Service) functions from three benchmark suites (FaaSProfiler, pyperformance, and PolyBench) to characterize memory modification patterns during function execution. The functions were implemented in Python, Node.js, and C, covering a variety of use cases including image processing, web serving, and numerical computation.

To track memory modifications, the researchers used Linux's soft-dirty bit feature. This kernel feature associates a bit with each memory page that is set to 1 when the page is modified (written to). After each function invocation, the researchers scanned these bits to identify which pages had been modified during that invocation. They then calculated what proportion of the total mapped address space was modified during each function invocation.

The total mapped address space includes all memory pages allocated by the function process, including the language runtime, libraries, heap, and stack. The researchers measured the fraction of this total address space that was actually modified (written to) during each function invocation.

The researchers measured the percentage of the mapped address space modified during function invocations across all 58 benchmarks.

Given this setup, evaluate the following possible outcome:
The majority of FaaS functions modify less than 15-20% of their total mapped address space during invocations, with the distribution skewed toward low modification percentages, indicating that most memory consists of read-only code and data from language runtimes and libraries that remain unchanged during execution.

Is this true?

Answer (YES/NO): YES